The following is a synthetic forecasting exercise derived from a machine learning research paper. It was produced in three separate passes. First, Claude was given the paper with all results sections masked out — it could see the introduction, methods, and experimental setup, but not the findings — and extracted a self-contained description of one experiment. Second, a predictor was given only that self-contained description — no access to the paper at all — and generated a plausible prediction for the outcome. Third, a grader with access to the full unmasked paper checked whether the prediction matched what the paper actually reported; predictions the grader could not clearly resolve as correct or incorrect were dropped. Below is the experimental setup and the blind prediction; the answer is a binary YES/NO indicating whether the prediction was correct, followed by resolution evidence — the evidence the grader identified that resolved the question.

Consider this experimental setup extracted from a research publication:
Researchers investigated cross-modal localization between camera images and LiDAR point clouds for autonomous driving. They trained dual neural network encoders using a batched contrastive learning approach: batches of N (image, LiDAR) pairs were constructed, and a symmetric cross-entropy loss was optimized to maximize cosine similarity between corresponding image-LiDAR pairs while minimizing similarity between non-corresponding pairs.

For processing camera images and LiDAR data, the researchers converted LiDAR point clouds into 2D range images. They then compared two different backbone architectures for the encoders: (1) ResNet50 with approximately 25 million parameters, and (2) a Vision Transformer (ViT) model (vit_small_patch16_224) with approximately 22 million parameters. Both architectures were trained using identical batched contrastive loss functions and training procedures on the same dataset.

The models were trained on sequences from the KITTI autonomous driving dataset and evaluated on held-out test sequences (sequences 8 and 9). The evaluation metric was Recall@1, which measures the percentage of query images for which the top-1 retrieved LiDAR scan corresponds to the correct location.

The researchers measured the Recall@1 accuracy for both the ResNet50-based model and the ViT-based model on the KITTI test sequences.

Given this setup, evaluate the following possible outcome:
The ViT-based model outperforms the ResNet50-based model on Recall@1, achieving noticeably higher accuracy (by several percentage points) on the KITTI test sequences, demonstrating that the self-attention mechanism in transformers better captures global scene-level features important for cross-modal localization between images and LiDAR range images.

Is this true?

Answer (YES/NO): YES